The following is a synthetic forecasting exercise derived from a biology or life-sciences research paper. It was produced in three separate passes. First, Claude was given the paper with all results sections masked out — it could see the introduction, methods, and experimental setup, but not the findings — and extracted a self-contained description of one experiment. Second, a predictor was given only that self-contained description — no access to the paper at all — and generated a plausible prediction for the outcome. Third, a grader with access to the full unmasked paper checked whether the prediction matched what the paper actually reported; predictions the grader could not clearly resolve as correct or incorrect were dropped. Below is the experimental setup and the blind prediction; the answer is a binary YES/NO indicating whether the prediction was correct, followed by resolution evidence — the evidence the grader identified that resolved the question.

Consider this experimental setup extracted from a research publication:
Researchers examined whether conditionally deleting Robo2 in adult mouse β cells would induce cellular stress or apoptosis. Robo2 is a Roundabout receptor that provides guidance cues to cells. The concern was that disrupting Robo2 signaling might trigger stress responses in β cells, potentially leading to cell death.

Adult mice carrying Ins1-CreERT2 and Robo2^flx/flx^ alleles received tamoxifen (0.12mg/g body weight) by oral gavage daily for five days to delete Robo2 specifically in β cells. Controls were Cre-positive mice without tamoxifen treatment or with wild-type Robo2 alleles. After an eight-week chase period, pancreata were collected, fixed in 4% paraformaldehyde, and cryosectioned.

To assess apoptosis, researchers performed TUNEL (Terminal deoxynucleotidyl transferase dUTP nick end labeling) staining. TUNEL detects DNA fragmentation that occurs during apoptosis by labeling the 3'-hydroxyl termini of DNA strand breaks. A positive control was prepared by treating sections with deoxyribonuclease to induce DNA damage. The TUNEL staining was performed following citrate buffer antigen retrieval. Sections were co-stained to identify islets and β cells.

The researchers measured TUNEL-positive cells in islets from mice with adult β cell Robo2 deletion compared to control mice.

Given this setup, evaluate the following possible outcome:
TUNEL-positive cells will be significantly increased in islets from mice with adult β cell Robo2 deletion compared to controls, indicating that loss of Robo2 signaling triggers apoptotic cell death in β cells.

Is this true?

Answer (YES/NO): NO